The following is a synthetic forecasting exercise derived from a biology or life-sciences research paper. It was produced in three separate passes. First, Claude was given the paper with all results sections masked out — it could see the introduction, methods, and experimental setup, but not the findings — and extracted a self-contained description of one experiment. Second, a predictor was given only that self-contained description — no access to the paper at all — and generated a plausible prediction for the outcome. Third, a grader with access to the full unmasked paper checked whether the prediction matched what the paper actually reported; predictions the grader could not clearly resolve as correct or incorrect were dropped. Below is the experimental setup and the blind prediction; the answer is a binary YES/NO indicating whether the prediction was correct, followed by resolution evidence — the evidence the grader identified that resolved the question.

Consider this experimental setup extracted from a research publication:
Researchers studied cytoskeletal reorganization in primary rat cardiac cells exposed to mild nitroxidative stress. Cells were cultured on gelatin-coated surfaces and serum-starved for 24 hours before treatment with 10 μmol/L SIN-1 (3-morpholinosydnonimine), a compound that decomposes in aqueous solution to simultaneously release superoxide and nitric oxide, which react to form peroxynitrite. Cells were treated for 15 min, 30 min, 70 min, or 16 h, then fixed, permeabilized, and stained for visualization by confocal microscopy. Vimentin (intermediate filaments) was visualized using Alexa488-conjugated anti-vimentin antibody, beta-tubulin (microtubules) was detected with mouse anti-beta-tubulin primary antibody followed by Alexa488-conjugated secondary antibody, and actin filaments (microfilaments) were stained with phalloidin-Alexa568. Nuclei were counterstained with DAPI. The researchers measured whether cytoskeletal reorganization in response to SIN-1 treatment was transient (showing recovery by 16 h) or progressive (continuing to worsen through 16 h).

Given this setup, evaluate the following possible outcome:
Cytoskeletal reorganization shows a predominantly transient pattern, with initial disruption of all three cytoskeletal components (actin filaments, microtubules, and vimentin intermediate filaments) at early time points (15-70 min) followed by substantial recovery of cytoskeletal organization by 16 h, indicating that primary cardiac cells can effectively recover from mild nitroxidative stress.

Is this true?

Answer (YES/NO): YES